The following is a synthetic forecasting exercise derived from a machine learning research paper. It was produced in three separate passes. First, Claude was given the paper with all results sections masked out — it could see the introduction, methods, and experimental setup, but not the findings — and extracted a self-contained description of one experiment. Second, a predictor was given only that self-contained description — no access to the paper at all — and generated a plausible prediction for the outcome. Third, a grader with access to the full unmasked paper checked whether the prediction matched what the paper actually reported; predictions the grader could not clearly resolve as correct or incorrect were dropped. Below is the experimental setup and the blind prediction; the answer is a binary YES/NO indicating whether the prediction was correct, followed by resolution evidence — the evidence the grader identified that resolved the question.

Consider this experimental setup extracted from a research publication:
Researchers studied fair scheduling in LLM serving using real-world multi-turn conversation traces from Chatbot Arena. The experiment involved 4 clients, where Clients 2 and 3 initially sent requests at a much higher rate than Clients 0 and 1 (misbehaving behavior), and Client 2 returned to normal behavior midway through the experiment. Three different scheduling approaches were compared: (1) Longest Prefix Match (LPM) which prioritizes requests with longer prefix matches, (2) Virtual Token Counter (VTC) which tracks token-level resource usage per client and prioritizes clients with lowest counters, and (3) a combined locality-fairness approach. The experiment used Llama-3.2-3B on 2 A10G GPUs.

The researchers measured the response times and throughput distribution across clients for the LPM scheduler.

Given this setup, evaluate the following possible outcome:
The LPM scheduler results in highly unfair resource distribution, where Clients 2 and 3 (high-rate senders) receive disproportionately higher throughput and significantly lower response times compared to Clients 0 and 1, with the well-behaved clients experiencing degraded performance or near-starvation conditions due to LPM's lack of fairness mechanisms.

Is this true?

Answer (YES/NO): YES